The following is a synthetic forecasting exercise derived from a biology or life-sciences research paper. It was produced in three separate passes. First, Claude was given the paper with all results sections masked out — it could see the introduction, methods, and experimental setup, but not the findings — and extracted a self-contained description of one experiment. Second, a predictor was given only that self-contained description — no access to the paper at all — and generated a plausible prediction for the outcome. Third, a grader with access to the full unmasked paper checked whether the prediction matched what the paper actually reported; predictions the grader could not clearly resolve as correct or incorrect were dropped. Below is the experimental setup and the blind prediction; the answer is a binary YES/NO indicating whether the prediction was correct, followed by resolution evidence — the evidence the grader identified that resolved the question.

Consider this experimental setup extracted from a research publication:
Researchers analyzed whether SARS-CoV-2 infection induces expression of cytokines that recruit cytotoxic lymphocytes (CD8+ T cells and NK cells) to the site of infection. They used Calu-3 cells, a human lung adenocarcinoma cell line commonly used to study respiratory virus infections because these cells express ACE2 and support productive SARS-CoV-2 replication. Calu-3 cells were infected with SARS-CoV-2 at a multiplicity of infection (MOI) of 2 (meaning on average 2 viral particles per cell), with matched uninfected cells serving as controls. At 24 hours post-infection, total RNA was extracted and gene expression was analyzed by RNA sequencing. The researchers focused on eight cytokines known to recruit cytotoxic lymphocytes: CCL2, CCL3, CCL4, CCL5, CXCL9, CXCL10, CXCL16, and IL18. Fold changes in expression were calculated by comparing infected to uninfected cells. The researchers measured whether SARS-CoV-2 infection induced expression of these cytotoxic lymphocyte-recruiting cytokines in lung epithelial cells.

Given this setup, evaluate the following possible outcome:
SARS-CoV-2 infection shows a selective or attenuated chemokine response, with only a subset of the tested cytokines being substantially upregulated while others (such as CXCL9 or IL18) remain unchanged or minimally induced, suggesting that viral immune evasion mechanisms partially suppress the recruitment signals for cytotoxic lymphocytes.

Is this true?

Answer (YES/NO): NO